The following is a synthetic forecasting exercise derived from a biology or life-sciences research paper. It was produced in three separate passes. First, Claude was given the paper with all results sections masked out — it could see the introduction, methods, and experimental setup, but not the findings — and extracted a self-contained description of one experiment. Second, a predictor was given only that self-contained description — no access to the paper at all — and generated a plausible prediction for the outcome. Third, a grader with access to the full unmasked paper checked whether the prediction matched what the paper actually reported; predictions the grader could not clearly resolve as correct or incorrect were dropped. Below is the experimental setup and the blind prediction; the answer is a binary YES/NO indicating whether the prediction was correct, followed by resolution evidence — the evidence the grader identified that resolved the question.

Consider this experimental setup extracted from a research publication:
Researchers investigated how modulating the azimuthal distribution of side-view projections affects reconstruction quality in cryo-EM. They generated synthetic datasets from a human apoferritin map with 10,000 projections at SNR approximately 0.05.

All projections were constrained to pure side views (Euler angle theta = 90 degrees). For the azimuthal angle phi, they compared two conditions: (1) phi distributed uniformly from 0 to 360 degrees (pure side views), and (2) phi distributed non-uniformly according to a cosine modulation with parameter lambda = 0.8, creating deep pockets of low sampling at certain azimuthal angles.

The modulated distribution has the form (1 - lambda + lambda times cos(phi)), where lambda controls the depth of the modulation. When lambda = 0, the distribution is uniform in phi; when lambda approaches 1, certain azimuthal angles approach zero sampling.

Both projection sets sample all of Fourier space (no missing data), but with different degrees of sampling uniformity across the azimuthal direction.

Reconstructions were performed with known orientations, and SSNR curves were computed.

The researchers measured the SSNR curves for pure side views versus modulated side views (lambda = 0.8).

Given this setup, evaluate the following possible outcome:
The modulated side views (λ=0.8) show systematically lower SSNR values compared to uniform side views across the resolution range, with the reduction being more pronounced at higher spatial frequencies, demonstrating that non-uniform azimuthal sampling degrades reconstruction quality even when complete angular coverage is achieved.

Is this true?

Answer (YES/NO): NO